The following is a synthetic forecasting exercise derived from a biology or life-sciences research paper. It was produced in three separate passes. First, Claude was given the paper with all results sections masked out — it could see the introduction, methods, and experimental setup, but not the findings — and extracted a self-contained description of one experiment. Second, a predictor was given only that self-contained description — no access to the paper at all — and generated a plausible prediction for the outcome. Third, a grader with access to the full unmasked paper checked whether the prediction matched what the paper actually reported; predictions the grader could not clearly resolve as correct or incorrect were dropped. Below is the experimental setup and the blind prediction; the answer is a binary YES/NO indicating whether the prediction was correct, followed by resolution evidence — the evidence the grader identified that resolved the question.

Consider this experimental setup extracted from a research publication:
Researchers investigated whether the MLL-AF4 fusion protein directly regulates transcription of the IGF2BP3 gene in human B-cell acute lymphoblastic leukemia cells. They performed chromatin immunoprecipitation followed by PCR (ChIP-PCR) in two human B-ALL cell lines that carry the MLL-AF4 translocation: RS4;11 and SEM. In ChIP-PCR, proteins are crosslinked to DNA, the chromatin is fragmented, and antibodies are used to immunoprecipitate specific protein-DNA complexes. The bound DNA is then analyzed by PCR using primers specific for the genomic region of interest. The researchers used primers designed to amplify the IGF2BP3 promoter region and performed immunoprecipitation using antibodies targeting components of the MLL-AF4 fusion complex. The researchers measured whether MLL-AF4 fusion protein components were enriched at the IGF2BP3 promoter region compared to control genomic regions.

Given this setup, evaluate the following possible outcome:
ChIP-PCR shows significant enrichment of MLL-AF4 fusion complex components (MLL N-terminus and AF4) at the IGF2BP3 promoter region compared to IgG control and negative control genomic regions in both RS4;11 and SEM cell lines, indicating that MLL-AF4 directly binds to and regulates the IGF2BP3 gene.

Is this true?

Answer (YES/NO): NO